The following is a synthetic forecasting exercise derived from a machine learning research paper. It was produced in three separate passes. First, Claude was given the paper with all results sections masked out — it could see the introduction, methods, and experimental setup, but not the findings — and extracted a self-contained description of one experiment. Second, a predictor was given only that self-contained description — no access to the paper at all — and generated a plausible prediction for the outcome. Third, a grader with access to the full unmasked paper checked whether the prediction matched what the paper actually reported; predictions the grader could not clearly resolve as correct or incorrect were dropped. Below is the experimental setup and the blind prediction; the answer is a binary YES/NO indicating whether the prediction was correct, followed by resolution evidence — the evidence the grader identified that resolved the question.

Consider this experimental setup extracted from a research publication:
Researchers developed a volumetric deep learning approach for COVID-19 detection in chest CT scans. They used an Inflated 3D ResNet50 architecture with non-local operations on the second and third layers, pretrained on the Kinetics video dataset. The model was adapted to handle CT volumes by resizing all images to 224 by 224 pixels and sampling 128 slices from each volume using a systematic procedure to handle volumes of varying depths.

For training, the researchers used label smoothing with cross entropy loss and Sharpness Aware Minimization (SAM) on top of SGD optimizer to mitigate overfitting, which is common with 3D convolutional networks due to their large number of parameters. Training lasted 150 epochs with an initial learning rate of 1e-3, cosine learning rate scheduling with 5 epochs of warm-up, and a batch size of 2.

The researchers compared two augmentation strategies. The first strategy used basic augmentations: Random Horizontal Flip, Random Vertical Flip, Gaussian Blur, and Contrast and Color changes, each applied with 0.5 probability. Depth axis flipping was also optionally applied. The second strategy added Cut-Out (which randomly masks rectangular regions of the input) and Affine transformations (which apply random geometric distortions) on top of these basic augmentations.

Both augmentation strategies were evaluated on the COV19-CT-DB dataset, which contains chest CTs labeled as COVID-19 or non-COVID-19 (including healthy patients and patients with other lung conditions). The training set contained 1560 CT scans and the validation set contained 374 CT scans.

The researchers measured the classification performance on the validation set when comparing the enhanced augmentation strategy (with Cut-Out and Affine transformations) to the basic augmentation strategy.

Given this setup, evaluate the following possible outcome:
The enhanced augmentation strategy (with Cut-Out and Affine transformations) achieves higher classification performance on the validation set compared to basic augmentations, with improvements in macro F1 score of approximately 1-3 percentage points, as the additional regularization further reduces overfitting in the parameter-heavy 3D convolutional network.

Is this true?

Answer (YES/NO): NO